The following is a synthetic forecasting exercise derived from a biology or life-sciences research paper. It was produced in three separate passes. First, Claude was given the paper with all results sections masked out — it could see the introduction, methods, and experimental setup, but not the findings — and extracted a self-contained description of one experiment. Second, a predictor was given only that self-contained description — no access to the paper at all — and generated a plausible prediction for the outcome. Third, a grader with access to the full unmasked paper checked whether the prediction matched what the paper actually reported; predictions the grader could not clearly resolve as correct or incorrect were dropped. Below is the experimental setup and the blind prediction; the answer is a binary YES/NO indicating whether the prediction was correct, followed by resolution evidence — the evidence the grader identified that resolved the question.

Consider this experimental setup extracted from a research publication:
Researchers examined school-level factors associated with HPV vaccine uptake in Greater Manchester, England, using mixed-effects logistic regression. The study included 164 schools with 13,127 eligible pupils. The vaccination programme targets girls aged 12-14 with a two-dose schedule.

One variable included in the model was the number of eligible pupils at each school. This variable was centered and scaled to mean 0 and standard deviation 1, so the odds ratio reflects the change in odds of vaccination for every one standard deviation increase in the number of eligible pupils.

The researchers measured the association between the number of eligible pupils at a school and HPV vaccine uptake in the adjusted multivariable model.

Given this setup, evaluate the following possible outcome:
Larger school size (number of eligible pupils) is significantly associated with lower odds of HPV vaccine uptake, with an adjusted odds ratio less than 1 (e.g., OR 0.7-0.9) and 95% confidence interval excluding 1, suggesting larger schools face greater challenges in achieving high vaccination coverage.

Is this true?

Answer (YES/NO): NO